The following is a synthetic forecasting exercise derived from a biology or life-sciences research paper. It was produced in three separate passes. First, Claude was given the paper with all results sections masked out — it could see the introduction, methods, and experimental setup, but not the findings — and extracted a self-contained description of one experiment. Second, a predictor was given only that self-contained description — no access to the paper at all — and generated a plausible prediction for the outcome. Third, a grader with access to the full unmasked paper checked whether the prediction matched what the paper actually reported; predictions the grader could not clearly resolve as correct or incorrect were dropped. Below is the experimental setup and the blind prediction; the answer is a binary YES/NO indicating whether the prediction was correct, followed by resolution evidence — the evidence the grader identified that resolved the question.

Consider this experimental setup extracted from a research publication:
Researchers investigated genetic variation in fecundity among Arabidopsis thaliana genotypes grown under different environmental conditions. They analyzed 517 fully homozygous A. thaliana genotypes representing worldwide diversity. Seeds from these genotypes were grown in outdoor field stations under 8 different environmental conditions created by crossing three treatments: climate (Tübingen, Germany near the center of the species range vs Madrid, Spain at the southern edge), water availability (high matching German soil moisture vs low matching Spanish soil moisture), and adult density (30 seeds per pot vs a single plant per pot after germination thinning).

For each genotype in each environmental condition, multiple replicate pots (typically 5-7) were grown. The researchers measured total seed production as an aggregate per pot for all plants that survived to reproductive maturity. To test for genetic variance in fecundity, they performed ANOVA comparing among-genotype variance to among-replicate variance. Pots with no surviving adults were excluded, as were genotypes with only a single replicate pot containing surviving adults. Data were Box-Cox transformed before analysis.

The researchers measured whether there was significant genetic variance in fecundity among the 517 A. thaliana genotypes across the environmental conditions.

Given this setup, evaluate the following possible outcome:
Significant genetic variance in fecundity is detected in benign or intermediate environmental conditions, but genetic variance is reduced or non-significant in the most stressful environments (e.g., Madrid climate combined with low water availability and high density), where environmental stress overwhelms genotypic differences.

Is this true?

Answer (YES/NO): NO